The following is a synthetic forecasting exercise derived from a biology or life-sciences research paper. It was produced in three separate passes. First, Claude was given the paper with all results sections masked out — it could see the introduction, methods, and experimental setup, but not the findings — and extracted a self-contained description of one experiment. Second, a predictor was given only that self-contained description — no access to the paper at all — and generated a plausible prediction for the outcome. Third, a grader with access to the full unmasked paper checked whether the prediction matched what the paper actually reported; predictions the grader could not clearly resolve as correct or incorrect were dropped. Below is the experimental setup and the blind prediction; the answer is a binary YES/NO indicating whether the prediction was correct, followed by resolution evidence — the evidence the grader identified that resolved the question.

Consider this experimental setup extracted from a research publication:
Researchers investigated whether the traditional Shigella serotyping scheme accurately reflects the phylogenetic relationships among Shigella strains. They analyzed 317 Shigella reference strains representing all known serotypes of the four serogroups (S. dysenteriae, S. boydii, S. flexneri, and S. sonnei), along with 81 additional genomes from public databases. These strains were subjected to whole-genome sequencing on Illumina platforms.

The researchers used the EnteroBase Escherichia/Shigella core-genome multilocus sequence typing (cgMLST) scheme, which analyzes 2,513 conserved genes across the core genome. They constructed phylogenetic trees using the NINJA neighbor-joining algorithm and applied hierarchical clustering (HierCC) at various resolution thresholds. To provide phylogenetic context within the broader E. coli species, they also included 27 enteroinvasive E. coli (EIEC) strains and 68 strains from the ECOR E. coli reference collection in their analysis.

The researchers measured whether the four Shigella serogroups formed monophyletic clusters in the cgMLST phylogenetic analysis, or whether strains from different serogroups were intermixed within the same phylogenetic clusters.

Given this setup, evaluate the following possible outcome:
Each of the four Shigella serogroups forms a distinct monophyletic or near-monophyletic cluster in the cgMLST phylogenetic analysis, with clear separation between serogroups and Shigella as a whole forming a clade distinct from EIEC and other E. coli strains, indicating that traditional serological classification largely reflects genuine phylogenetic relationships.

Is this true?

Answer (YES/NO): NO